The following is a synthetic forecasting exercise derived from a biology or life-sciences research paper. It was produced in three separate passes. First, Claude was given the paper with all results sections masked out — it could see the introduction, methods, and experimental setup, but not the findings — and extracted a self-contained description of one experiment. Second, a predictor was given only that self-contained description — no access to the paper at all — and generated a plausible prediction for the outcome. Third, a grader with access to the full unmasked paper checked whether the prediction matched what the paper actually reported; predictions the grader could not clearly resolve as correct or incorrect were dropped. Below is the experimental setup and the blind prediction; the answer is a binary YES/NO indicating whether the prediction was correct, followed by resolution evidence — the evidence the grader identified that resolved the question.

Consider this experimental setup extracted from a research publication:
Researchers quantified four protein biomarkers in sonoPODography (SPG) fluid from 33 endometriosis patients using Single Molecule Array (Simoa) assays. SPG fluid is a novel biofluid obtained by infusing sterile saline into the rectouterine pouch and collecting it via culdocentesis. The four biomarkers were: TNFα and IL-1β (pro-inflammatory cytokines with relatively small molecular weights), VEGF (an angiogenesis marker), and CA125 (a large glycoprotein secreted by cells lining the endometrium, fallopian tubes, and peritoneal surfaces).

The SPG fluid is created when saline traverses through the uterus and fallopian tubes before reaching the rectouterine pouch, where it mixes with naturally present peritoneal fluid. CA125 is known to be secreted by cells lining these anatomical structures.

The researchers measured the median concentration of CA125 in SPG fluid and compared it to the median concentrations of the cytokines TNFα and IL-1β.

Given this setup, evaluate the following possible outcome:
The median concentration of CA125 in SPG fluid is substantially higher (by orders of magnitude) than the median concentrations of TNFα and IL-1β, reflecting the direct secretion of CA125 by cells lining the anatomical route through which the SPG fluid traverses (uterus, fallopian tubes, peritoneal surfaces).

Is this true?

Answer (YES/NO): YES